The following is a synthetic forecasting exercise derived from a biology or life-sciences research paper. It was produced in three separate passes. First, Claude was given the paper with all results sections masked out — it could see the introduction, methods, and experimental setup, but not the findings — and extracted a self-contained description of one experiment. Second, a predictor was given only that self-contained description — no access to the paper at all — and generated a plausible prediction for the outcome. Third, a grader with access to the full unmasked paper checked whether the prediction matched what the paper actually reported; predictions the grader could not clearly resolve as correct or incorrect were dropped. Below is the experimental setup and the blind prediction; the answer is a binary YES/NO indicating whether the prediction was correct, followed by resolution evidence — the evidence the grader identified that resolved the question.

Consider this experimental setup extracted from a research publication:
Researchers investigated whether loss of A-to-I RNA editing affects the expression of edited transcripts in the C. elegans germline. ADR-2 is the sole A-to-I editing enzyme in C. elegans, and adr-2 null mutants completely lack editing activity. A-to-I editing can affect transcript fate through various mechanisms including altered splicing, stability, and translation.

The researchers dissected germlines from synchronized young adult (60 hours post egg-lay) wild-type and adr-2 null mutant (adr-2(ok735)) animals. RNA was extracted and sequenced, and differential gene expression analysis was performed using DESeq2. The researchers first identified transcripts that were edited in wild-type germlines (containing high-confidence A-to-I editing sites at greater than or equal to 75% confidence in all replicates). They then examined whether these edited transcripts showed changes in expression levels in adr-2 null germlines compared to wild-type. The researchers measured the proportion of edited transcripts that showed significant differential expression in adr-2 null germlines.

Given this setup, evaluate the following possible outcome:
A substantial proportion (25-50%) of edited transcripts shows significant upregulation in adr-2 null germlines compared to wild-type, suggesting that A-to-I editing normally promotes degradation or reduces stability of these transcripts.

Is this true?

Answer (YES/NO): NO